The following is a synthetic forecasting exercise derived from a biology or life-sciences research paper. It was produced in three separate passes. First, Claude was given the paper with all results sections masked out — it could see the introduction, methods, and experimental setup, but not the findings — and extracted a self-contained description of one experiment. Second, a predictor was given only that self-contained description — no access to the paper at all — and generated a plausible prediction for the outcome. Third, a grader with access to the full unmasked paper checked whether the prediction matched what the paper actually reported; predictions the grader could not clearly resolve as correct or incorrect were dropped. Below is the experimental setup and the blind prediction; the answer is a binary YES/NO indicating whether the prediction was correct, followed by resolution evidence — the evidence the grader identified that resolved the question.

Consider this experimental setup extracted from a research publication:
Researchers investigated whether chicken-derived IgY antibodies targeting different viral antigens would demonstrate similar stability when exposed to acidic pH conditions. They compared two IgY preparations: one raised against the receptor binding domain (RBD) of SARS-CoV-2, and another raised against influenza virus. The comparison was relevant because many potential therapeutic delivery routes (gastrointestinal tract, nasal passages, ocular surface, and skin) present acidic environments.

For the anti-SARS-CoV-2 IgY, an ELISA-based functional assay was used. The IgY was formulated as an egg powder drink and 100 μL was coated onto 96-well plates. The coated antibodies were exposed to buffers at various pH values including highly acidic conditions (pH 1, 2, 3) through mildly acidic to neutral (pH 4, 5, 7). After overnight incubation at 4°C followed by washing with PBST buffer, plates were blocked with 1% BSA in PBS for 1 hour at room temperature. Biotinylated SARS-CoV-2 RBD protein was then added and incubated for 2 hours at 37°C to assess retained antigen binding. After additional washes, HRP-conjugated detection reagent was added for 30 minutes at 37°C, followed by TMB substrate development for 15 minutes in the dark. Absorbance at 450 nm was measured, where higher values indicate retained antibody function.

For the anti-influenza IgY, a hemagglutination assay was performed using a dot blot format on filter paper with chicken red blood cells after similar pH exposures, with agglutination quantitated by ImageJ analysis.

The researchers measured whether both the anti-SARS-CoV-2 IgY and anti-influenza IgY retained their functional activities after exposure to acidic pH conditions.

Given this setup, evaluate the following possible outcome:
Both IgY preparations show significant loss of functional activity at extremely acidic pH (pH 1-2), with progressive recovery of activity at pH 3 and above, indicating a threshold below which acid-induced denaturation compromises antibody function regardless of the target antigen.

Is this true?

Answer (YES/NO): NO